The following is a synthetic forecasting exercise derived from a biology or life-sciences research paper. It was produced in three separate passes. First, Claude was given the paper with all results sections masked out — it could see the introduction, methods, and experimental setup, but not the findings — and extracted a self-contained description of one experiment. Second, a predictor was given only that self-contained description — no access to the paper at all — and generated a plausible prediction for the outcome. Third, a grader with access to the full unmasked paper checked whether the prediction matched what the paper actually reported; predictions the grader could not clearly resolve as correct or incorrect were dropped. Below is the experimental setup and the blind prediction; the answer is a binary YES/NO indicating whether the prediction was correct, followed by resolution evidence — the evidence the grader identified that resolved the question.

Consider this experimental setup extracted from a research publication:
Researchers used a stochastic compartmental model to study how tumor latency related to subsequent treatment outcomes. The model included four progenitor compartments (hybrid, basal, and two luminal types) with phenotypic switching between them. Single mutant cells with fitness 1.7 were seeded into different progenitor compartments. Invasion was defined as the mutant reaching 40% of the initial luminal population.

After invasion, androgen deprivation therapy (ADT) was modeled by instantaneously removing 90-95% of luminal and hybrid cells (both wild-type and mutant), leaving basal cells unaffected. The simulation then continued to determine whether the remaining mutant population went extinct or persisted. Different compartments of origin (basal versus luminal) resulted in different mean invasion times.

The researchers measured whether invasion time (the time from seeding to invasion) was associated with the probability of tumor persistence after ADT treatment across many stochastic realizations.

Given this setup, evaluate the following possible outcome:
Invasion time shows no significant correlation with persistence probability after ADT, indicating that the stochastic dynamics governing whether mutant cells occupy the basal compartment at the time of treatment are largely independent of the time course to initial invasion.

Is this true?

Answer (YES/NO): NO